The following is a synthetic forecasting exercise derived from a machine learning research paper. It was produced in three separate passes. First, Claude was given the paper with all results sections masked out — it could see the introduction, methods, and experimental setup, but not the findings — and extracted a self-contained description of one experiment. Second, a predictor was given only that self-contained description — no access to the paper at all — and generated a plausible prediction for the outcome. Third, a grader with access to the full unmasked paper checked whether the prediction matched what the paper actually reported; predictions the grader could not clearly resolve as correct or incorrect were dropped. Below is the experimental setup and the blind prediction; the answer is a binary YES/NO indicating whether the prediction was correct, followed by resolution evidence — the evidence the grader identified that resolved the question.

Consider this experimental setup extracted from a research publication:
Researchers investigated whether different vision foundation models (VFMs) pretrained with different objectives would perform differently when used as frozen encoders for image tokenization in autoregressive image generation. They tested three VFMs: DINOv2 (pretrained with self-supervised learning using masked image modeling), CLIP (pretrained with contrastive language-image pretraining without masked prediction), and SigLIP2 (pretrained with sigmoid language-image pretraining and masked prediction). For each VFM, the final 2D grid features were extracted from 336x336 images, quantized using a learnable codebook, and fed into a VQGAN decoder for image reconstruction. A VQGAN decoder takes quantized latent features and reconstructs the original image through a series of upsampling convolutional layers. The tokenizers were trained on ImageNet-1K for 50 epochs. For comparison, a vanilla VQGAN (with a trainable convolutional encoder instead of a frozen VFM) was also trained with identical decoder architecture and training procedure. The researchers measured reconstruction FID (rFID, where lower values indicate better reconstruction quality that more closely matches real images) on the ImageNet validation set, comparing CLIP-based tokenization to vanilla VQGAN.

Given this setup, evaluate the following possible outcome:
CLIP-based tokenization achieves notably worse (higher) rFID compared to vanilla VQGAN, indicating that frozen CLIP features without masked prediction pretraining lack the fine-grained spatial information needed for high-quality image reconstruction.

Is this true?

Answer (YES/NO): YES